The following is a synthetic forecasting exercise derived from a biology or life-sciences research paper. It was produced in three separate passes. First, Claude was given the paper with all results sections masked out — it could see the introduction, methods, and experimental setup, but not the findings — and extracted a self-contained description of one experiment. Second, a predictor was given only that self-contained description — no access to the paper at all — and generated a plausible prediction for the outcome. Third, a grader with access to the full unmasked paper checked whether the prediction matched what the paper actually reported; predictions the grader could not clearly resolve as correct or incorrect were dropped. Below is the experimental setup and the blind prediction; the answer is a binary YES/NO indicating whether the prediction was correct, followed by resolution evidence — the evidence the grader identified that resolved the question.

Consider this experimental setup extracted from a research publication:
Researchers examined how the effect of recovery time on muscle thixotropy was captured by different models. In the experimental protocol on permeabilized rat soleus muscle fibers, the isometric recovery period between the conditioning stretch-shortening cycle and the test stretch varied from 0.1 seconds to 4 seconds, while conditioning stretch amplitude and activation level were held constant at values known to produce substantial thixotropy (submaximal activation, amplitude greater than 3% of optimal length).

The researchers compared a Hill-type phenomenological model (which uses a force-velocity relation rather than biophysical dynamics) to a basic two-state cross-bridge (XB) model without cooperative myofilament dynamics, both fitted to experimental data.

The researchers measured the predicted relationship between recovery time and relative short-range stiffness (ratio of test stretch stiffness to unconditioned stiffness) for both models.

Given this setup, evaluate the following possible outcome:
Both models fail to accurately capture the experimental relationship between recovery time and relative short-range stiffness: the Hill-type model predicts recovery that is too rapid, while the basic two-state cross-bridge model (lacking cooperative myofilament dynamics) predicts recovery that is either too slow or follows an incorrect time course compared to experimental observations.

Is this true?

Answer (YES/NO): YES